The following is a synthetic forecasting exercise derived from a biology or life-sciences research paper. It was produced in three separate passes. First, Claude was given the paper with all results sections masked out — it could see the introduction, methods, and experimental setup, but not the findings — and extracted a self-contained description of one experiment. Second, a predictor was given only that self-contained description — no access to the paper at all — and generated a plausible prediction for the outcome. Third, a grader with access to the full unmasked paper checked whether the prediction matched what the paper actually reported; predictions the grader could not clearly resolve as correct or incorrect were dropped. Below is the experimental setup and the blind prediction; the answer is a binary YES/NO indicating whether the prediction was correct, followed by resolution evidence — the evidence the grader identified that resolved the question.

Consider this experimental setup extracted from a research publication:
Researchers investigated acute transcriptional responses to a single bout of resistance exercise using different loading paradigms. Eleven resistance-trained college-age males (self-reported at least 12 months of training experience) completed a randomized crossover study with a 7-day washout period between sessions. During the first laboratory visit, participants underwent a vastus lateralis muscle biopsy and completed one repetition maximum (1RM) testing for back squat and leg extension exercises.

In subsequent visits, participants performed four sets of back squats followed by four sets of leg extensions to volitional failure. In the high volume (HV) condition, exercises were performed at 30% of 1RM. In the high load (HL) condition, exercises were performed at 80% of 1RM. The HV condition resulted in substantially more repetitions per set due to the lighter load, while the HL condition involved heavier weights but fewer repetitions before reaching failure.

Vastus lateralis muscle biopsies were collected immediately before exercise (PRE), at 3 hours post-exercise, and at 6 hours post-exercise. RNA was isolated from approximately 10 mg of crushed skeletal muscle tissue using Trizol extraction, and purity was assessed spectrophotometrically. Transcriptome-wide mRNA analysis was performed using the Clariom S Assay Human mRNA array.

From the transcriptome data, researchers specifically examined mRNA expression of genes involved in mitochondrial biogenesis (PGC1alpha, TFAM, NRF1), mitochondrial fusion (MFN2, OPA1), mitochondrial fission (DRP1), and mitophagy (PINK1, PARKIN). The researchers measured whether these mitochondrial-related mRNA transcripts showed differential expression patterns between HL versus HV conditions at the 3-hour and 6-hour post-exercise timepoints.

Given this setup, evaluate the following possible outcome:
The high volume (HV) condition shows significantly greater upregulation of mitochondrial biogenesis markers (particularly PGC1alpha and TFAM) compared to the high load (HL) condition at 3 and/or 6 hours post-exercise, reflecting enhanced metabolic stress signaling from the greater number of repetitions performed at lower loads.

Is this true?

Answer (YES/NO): NO